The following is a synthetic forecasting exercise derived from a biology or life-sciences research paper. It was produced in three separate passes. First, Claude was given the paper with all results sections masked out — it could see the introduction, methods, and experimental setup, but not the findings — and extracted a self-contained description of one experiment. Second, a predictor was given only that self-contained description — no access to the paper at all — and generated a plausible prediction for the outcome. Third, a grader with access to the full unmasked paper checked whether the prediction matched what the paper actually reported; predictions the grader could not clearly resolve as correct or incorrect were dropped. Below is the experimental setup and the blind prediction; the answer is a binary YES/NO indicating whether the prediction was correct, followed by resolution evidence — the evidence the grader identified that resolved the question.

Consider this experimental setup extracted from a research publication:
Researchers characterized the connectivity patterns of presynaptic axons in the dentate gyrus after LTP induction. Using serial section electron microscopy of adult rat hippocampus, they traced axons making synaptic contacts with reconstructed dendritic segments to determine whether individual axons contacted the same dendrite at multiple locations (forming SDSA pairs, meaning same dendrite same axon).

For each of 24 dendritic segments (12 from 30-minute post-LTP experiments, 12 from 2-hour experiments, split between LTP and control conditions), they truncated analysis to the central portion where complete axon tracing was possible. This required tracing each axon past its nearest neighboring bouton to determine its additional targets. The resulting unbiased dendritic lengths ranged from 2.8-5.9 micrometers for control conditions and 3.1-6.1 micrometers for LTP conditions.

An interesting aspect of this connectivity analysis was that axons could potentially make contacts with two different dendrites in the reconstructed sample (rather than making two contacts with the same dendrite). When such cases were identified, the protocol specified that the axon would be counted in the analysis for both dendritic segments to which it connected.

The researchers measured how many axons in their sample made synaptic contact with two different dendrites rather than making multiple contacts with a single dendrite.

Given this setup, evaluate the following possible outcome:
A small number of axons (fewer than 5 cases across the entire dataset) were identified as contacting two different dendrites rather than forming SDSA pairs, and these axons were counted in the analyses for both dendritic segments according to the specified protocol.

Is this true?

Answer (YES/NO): YES